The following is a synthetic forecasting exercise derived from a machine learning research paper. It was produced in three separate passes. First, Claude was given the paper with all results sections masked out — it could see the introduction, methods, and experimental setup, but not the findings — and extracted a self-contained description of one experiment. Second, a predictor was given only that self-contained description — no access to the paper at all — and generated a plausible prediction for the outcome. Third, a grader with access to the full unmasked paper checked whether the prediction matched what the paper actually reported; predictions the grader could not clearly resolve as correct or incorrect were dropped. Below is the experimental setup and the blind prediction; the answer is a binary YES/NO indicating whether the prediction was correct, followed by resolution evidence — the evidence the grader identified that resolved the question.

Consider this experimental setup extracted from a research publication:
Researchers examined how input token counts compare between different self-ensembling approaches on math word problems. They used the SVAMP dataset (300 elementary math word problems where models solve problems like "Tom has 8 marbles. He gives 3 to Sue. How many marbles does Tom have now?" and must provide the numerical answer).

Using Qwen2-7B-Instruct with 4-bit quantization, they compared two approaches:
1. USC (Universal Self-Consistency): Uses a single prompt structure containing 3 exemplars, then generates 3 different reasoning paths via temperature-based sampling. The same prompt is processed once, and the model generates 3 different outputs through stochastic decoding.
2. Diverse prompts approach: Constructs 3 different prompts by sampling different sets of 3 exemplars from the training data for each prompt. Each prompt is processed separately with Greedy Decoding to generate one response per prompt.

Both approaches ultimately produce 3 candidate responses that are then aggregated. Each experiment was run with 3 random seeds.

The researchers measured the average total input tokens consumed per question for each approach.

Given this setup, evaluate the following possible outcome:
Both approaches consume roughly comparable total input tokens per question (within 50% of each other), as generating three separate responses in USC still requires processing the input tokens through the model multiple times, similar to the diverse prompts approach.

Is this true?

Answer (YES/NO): YES